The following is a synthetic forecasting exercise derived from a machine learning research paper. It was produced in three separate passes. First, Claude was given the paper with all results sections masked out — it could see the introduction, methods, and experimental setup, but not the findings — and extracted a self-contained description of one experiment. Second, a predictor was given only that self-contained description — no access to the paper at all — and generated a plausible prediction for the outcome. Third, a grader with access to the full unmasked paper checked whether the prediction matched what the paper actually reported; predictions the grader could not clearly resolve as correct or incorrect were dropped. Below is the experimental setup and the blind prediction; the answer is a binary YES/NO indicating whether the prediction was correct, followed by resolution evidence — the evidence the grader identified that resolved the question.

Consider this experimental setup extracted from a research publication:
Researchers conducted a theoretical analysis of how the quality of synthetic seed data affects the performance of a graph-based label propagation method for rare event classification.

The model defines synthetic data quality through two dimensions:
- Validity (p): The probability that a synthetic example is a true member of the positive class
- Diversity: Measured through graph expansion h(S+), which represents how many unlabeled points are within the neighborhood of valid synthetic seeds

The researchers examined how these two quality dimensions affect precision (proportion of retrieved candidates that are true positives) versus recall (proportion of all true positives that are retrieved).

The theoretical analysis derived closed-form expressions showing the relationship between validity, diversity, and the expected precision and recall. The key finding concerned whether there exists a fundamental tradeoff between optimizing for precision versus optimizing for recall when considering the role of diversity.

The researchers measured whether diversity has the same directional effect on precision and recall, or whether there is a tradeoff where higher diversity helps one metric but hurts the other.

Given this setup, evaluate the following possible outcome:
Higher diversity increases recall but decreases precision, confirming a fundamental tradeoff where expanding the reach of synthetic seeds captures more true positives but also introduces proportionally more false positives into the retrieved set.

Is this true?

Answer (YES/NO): NO